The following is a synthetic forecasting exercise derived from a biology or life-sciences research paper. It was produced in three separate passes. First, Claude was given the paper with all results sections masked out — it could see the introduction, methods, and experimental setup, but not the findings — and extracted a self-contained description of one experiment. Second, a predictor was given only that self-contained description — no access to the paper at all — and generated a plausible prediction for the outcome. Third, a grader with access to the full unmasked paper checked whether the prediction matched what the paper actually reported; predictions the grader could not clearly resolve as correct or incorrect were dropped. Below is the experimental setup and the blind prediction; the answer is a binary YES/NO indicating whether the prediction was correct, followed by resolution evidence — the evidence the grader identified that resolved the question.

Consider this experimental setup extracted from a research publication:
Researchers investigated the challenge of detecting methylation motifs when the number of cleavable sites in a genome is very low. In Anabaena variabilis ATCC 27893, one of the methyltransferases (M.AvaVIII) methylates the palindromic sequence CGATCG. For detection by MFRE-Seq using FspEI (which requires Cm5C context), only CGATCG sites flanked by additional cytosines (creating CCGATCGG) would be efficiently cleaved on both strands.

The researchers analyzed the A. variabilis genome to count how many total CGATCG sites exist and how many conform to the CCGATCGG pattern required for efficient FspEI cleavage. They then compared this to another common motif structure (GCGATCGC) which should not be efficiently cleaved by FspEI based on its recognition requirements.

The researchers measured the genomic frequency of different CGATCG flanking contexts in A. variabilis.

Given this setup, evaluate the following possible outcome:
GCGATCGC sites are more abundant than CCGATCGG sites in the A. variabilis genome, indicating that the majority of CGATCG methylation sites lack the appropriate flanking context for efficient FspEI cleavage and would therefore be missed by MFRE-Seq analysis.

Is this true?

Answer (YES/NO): YES